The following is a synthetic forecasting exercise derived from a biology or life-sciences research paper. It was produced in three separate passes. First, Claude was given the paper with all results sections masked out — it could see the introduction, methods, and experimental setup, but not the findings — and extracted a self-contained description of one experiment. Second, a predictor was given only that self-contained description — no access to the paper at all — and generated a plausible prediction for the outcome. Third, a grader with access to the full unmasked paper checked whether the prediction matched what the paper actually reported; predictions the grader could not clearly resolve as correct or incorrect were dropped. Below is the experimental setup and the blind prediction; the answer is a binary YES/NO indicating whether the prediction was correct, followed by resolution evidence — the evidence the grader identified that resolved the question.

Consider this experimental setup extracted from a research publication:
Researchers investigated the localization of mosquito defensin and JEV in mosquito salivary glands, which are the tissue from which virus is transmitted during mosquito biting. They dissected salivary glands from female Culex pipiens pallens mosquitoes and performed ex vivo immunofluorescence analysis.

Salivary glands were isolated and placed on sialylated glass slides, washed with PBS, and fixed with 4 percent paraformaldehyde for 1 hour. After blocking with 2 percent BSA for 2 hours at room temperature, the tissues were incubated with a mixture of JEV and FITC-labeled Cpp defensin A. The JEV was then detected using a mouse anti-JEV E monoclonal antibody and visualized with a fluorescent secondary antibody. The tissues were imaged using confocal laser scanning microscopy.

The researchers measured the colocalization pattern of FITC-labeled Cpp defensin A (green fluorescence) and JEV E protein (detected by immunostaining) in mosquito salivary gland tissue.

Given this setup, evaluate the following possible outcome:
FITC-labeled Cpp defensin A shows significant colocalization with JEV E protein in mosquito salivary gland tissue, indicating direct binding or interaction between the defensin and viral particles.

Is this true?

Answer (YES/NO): YES